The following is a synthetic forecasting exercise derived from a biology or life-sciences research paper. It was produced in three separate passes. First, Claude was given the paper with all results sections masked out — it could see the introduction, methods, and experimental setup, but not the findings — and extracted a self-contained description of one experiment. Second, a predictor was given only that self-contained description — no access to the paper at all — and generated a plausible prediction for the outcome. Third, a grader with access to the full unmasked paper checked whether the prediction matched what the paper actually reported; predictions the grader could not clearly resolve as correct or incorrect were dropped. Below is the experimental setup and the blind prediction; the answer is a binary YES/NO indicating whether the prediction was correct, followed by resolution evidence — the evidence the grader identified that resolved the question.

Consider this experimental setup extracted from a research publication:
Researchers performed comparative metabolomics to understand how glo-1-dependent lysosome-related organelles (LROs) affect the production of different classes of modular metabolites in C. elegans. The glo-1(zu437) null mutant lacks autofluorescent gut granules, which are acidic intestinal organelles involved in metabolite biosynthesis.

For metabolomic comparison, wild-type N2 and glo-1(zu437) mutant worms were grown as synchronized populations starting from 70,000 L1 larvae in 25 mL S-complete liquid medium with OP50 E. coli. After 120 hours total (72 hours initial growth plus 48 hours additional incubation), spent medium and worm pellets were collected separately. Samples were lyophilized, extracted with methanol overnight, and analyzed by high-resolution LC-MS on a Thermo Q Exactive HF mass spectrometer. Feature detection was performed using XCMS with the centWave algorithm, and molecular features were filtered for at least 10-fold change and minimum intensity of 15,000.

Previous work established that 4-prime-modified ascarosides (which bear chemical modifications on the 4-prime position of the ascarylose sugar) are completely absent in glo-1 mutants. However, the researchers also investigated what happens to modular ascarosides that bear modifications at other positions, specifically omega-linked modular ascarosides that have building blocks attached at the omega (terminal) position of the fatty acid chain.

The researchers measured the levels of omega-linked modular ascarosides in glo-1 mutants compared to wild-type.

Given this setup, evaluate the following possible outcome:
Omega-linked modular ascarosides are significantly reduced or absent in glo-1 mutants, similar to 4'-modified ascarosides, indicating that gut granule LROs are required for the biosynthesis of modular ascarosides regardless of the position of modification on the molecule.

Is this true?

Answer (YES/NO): YES